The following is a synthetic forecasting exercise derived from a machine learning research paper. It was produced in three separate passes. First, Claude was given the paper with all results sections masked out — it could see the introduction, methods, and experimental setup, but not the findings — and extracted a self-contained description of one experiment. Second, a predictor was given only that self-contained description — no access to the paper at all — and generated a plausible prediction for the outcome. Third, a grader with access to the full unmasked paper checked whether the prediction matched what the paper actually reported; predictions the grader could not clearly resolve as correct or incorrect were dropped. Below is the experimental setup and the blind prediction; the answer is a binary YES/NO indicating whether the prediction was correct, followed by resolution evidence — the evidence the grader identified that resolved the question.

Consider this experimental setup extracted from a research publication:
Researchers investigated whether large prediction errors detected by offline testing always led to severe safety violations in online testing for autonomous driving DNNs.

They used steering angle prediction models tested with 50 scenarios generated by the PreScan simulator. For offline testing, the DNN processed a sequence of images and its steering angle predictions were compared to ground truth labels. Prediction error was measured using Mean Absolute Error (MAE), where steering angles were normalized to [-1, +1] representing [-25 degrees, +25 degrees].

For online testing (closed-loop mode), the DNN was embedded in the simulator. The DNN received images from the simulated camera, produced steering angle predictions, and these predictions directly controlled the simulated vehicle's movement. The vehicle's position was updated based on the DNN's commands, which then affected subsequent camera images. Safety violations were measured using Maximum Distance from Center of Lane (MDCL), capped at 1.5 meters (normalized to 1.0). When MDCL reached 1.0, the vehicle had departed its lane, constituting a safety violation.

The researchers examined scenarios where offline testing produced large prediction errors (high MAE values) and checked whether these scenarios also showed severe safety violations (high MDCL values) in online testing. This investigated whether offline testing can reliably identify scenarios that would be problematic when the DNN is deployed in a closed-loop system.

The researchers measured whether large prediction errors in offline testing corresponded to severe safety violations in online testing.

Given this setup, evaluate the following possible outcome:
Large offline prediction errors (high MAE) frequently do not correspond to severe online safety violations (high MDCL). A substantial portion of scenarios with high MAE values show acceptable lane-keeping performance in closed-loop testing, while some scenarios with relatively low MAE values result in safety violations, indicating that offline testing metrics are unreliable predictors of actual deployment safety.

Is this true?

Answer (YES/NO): NO